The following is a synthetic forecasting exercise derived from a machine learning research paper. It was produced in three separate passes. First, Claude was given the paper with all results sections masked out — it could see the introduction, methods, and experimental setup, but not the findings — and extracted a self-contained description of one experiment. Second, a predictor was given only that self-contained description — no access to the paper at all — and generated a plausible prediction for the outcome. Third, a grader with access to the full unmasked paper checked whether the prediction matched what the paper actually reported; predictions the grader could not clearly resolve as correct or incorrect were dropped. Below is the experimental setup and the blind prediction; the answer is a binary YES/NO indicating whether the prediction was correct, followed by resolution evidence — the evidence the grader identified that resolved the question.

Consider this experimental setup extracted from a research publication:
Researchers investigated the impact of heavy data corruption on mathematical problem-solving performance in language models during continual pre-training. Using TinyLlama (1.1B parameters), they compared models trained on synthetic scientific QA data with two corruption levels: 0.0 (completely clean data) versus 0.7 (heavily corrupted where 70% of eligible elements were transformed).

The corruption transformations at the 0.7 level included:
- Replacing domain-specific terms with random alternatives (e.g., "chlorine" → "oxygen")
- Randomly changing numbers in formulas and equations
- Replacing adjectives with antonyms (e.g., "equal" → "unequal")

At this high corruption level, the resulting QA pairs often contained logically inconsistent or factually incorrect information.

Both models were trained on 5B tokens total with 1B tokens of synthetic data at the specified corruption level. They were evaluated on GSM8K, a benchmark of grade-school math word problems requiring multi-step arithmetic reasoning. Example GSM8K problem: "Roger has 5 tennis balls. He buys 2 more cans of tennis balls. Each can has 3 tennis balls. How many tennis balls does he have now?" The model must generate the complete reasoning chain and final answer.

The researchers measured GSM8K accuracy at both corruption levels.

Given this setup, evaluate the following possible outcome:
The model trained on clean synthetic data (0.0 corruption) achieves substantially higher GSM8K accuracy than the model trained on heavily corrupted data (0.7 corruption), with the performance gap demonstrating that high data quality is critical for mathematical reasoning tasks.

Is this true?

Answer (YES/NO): YES